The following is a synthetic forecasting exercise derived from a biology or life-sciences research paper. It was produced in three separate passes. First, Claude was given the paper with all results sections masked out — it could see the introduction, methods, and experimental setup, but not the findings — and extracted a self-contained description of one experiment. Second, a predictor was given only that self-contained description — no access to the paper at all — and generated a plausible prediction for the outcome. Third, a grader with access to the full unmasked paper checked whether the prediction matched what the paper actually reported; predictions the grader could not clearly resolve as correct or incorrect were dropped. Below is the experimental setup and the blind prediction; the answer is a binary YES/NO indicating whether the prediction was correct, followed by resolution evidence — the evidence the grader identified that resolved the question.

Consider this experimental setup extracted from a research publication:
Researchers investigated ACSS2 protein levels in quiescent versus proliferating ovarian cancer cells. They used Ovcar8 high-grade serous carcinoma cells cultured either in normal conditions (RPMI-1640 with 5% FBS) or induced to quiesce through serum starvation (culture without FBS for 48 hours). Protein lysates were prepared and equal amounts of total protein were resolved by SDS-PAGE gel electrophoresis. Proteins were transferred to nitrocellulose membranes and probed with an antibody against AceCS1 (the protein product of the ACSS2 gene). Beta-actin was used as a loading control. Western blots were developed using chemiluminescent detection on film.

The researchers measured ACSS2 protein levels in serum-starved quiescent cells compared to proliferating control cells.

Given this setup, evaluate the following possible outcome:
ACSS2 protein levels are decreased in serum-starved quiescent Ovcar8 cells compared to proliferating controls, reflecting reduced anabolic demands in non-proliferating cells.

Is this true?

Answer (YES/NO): NO